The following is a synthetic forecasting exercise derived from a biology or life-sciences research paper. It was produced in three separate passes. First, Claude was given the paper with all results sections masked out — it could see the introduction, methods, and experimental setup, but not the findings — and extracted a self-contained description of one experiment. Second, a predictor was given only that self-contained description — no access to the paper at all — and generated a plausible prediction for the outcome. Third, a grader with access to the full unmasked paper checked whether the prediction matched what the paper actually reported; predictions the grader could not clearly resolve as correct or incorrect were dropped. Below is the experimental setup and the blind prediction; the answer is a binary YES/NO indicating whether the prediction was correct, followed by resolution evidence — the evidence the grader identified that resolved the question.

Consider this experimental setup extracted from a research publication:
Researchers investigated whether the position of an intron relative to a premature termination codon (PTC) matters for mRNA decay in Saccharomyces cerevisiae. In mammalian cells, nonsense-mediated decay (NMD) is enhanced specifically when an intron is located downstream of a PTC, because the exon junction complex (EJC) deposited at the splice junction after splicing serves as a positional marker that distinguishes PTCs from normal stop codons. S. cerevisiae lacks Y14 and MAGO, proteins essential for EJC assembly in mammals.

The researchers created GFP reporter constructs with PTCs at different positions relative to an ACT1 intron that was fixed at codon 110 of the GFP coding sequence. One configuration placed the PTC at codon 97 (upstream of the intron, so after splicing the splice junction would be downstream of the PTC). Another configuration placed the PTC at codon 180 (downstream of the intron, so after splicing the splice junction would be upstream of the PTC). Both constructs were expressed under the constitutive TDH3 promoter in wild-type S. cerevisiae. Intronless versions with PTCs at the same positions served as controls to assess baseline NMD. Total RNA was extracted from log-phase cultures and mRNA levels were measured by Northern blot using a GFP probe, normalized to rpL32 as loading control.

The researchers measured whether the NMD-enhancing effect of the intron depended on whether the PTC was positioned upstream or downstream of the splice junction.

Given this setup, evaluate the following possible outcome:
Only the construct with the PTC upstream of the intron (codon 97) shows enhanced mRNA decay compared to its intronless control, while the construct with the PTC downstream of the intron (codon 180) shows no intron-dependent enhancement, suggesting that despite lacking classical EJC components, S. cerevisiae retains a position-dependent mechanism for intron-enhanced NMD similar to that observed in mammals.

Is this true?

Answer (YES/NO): NO